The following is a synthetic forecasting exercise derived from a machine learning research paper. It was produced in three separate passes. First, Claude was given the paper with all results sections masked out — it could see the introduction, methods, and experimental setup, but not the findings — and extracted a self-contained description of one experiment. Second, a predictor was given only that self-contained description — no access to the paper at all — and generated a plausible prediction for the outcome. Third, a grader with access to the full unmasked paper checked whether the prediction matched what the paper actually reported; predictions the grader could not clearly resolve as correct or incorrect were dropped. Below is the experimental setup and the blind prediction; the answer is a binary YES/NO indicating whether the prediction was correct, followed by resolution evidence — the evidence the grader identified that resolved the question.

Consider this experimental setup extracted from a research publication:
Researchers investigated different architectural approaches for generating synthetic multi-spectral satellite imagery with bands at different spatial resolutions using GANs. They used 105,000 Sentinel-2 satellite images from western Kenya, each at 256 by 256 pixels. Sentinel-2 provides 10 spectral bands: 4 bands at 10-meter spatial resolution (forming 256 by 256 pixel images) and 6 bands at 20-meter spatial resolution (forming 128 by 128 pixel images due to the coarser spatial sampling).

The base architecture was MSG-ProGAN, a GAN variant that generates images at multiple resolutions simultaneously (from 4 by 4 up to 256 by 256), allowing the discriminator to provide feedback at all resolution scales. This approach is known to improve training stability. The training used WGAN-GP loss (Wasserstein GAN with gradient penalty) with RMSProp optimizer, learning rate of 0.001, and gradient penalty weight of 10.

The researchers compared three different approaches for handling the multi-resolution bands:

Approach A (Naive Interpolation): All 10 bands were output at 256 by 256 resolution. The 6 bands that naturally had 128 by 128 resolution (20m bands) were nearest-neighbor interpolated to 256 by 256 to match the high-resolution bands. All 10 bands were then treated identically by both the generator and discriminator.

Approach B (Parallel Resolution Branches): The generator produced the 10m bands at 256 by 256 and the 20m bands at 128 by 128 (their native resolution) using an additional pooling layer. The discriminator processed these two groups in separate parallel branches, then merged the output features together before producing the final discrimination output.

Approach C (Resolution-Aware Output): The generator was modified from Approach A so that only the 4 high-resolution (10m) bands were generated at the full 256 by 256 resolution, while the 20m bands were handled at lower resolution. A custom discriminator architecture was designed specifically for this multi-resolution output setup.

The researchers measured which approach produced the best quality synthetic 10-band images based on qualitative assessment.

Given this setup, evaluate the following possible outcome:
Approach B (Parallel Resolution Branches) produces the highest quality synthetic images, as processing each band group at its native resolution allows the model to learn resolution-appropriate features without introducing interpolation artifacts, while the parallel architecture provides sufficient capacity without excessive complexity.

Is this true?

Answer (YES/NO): NO